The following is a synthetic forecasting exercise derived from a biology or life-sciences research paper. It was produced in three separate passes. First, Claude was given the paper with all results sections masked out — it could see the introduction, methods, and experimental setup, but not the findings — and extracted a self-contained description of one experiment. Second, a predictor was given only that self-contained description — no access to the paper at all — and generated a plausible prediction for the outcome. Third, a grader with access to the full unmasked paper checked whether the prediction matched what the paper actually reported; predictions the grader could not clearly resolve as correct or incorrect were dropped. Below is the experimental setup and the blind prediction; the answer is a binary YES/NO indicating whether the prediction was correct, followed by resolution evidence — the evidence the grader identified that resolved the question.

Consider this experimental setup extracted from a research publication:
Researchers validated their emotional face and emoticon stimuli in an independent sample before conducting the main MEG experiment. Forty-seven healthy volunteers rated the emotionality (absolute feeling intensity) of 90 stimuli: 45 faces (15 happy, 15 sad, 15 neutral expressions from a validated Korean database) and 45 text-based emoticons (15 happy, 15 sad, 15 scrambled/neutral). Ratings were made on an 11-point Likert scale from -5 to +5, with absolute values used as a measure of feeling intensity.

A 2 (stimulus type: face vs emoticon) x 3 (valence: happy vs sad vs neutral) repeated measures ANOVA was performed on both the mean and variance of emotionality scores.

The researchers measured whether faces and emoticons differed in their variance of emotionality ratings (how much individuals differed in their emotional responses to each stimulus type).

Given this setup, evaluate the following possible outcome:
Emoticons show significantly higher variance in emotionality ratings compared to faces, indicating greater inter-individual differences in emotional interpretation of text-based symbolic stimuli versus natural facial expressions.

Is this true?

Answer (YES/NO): YES